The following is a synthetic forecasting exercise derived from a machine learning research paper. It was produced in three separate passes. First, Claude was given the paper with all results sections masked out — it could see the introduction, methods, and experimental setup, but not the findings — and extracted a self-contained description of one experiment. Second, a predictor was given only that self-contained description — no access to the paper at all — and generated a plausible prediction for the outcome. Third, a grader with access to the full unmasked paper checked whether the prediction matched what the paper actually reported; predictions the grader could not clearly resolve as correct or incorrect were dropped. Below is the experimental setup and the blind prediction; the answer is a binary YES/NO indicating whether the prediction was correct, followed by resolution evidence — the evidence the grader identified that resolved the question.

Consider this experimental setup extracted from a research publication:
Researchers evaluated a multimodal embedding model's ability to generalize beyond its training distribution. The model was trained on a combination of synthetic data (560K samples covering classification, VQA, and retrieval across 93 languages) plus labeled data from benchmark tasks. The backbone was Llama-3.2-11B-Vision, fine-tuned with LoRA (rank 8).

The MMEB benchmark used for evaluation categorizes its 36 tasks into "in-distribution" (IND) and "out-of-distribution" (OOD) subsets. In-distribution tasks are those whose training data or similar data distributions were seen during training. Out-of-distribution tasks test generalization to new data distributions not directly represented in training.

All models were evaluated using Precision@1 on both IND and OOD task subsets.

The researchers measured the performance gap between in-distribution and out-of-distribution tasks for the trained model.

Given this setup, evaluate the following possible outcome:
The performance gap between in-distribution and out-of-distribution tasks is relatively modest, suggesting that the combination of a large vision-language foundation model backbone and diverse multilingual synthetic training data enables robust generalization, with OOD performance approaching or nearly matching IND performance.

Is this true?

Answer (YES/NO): YES